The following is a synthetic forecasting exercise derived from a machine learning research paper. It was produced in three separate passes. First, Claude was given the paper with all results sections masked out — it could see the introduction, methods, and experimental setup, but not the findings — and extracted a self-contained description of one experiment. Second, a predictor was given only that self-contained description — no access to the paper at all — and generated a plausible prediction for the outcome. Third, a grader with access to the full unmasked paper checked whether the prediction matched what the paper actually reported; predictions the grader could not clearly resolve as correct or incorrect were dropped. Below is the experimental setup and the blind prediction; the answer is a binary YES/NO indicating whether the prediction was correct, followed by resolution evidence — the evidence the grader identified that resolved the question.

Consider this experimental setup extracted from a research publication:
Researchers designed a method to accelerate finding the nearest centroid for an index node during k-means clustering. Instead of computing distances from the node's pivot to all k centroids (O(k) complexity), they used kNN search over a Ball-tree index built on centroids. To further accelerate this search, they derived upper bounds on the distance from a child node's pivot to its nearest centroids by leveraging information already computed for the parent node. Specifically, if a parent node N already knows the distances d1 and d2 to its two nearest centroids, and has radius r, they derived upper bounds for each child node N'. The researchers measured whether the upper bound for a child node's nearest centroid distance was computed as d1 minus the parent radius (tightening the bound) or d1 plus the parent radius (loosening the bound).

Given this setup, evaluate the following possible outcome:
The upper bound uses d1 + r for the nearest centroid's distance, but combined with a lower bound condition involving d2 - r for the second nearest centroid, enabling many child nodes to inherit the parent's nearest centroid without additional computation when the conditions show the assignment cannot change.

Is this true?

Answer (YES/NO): NO